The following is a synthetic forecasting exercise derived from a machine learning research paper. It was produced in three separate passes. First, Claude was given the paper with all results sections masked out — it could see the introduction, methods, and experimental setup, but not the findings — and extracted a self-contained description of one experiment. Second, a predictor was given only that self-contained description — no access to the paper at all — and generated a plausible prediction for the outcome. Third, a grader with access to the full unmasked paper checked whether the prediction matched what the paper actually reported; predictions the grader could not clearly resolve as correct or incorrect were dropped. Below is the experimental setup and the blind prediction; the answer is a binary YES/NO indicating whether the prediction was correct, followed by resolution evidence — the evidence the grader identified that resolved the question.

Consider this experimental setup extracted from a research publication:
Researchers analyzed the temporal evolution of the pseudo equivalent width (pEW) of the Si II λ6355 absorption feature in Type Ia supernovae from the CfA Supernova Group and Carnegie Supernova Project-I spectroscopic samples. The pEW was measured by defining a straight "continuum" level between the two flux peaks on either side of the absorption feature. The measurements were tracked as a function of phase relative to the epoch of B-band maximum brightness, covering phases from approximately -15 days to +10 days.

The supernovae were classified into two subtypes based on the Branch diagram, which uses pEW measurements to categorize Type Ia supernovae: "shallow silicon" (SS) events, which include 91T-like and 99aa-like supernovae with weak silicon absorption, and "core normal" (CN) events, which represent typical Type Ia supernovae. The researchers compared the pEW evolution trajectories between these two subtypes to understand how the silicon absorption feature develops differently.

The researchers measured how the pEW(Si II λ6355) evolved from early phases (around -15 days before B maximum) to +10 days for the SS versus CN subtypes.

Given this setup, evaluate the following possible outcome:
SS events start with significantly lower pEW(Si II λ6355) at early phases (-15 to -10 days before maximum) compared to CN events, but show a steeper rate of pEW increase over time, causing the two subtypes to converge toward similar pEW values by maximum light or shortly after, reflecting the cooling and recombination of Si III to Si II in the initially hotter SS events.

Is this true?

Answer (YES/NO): NO